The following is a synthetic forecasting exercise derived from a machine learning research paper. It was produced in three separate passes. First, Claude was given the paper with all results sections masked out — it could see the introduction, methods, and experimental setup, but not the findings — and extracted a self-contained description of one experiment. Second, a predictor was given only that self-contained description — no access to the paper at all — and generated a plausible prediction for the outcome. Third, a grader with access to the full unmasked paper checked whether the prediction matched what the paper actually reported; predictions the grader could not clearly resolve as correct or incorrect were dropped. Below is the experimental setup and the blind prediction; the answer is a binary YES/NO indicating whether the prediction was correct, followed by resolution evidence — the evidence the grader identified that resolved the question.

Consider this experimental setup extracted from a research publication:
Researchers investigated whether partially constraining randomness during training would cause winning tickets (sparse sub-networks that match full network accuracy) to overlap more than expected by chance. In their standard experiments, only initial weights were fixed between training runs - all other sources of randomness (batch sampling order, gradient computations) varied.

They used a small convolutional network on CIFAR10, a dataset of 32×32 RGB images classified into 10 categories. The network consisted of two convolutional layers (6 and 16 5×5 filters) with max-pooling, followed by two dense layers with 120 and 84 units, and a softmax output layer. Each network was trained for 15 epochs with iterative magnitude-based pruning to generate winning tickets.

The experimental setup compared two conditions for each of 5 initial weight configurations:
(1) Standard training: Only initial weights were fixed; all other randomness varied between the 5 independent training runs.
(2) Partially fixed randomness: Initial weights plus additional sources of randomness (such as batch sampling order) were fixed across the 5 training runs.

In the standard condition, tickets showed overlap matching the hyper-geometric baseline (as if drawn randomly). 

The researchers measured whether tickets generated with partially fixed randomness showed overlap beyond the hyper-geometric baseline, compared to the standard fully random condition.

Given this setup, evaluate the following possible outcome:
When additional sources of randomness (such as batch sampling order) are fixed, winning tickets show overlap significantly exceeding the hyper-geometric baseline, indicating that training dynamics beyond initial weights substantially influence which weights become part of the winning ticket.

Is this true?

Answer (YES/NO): YES